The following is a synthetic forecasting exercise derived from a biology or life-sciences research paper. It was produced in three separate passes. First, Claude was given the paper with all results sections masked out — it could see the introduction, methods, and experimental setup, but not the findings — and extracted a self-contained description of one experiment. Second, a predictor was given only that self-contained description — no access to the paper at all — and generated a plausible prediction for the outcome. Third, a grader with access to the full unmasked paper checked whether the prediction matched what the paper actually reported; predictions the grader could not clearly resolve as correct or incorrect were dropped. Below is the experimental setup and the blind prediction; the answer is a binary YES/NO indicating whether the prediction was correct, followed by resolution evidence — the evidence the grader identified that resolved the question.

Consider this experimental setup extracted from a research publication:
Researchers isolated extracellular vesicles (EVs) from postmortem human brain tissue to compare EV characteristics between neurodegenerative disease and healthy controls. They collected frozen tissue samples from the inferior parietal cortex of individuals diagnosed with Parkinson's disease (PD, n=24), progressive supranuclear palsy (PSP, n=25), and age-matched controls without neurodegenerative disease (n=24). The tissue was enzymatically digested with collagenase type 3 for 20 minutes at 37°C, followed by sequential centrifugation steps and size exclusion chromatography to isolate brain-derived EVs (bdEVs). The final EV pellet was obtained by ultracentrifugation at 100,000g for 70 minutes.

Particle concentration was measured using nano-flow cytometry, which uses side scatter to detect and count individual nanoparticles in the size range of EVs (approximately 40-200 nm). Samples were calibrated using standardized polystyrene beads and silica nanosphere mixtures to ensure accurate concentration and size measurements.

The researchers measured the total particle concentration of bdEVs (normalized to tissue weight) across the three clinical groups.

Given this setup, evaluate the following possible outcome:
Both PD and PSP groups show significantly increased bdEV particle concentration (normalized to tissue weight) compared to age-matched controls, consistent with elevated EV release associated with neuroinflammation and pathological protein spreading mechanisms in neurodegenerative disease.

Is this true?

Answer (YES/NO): NO